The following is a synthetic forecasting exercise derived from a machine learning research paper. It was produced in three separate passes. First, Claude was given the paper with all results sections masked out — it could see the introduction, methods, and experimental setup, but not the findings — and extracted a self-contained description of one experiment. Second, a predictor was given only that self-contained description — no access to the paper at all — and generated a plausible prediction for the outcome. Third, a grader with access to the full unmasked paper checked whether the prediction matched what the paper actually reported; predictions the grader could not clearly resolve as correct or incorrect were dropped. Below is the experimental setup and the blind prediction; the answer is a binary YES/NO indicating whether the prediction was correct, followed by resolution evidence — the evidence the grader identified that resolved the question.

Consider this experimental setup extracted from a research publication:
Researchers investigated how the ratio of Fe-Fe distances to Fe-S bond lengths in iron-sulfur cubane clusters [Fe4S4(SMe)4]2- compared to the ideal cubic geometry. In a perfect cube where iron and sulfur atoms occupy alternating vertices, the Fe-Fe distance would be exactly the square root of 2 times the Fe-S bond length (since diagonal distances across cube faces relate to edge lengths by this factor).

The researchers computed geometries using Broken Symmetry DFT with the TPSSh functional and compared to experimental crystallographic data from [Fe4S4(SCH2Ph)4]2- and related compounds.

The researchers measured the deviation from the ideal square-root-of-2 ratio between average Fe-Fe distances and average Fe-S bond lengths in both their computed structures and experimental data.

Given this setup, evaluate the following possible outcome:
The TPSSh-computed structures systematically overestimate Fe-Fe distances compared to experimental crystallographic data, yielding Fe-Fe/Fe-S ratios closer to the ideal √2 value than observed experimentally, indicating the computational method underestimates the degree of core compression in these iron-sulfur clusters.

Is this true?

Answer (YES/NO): NO